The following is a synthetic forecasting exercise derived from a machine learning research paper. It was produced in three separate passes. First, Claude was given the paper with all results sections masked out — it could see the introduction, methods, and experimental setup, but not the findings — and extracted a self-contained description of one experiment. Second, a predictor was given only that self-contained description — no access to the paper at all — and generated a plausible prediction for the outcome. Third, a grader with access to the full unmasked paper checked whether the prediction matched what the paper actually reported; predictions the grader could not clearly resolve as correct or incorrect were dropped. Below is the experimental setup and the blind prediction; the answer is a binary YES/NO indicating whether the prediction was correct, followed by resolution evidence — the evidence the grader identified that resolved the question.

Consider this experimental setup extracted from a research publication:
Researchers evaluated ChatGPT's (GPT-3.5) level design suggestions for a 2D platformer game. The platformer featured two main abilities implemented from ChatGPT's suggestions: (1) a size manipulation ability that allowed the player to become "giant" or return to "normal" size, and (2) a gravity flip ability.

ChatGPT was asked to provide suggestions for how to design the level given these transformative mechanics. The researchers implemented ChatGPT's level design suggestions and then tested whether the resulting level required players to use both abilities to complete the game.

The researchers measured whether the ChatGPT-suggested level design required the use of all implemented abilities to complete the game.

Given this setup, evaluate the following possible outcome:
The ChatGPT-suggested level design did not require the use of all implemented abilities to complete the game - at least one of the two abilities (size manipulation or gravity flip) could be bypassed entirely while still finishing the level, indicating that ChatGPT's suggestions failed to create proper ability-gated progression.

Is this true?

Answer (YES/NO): YES